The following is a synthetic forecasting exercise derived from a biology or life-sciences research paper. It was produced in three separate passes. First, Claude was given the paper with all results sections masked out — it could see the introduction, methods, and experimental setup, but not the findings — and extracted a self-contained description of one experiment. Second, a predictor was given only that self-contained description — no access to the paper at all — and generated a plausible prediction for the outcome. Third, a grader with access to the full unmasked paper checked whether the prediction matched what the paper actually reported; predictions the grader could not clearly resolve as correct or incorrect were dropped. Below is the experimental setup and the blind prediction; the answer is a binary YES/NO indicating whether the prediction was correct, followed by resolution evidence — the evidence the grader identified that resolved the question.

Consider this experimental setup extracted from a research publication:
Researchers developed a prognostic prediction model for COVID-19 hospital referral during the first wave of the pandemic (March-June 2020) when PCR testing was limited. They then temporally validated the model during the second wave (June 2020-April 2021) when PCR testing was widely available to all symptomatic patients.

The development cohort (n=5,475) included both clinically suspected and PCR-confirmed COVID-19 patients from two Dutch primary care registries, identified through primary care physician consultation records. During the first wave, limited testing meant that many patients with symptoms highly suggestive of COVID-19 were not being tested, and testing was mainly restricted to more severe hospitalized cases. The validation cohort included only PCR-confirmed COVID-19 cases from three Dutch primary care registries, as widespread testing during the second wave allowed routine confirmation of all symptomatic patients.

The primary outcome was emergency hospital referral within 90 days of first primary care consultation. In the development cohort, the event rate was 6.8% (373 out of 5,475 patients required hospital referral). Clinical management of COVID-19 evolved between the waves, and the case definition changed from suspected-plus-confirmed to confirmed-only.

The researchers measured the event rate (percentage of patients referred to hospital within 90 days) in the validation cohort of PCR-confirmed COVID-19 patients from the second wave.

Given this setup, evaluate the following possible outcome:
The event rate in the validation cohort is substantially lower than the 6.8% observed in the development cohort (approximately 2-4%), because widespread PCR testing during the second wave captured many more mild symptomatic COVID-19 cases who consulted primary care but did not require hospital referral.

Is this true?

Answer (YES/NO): NO